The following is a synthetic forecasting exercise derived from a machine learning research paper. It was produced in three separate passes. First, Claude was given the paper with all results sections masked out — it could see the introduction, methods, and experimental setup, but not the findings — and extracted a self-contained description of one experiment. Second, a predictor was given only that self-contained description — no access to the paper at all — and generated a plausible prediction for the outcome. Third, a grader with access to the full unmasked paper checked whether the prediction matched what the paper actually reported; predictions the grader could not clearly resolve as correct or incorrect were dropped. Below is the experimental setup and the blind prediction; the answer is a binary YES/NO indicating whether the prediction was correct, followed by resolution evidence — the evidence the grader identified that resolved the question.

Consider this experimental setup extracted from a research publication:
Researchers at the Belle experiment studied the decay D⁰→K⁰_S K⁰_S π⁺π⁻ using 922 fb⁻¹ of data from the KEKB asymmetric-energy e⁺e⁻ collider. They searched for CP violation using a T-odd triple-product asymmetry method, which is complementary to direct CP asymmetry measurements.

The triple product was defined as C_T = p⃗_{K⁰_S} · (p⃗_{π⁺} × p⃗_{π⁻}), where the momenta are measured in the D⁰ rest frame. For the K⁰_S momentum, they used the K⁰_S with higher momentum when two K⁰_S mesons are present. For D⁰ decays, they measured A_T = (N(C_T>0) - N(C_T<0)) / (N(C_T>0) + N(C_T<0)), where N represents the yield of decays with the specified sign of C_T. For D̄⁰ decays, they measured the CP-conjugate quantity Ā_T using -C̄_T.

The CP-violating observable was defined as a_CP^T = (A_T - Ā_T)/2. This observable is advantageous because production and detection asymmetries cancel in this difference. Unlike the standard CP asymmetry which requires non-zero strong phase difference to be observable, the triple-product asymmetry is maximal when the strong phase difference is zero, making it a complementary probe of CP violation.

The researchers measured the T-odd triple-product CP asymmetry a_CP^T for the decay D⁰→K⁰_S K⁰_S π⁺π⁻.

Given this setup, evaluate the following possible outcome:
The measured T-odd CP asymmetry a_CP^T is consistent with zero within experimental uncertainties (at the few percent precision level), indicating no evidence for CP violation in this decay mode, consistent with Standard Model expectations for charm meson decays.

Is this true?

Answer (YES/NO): YES